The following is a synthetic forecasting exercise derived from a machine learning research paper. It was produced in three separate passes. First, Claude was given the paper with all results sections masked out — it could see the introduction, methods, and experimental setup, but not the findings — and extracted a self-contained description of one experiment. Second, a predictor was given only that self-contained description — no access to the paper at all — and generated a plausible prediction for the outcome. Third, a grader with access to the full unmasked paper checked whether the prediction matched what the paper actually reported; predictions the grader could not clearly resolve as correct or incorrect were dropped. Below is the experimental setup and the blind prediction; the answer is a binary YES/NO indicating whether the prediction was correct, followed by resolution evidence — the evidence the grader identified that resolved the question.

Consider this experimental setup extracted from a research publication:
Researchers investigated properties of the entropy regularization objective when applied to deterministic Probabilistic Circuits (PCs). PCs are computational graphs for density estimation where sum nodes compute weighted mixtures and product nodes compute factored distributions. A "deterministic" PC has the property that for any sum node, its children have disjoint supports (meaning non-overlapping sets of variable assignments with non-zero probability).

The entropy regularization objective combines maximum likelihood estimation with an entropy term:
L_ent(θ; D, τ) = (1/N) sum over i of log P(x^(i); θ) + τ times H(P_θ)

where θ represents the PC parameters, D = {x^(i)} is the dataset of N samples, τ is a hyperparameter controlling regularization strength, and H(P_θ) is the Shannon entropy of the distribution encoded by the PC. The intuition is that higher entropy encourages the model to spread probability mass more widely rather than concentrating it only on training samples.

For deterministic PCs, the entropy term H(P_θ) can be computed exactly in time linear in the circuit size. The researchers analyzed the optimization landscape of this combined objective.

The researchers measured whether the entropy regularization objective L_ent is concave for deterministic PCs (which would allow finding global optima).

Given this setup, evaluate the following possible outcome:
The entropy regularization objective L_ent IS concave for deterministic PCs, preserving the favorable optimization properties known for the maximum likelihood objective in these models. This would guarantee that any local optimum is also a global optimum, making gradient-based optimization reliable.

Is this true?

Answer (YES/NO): NO